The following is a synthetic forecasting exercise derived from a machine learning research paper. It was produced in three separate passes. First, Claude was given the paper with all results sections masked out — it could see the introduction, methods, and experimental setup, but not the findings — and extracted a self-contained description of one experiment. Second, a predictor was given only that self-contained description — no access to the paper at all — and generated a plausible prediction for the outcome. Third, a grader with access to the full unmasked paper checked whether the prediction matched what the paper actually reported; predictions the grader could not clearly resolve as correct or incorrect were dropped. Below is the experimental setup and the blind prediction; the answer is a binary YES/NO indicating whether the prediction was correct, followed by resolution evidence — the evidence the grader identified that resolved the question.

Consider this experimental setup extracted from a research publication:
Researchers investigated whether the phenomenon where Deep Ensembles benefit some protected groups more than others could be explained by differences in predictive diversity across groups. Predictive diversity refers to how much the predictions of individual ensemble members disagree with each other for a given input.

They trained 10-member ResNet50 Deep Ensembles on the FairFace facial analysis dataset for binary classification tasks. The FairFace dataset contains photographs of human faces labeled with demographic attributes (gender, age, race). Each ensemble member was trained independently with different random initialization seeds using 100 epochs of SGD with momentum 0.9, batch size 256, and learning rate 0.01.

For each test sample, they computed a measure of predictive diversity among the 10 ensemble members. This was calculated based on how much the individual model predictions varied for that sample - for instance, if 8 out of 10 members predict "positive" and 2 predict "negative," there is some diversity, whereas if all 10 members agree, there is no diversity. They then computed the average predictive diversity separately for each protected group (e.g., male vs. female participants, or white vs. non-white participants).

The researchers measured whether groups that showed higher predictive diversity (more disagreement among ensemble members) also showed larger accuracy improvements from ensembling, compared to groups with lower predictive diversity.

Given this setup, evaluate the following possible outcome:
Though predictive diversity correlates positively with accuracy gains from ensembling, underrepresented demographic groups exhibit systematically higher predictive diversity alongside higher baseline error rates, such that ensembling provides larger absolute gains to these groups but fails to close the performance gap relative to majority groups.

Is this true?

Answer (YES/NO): NO